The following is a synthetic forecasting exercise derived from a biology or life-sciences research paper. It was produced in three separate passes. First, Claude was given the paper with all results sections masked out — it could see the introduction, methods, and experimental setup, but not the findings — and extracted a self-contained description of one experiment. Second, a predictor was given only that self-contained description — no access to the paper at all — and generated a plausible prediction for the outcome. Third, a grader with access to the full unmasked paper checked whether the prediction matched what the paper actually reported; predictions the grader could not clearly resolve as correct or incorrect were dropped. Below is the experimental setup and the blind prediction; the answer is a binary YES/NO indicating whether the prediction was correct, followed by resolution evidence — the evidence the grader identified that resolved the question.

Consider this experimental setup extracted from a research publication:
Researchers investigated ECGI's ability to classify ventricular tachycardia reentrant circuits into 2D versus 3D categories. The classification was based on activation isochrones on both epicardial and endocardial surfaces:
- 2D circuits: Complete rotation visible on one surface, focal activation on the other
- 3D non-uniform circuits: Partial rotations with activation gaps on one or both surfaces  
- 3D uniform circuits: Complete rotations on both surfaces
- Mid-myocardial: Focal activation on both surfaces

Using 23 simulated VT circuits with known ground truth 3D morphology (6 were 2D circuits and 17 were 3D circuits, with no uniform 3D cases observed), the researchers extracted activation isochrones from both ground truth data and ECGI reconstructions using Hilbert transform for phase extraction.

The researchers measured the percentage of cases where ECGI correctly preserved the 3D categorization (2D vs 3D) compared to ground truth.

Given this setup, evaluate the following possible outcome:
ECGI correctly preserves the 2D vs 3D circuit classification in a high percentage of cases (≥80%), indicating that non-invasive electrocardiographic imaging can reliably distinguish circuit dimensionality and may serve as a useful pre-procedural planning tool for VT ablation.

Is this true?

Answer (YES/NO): YES